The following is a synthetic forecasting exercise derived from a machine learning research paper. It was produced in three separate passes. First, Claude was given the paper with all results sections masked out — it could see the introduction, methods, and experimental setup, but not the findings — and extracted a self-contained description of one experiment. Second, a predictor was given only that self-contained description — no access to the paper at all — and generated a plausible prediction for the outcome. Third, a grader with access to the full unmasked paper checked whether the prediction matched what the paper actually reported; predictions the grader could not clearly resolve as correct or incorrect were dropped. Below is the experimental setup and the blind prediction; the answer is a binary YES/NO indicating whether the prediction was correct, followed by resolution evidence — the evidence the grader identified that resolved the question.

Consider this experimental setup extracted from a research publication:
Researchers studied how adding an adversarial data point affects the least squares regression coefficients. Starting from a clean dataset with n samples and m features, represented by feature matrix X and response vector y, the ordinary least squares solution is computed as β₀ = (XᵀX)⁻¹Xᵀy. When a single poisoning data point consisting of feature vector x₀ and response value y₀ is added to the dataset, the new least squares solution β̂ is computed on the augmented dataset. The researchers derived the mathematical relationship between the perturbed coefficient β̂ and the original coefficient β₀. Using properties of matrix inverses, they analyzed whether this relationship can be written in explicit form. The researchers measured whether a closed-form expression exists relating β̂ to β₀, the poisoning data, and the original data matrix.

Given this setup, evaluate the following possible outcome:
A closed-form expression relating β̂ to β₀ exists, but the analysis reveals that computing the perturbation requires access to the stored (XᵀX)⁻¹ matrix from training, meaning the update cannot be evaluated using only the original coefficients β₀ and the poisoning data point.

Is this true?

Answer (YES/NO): YES